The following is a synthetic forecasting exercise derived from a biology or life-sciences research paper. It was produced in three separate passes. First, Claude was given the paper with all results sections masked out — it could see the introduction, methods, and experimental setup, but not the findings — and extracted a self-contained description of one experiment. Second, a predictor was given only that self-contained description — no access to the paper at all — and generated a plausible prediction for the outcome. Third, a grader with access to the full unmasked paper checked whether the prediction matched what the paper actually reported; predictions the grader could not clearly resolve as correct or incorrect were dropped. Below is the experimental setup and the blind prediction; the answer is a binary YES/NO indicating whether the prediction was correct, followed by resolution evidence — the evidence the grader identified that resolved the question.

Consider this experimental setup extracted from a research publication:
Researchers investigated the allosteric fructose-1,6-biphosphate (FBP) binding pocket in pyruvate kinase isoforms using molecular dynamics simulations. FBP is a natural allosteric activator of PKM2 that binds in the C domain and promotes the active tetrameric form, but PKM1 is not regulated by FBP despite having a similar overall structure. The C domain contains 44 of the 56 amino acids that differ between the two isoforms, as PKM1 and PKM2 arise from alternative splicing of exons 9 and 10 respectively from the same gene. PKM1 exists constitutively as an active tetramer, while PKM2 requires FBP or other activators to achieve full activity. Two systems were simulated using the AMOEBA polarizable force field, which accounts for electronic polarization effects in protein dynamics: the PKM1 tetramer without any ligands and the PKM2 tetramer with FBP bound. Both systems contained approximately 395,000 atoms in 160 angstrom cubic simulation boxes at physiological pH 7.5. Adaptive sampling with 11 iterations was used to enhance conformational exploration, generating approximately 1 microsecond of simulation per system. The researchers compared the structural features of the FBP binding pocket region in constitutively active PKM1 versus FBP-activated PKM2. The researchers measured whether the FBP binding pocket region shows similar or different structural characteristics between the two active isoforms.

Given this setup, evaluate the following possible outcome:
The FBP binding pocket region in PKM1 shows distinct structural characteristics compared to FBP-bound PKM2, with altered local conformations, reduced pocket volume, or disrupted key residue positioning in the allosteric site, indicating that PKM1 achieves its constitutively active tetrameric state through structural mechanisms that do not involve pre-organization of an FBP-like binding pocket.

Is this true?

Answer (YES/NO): YES